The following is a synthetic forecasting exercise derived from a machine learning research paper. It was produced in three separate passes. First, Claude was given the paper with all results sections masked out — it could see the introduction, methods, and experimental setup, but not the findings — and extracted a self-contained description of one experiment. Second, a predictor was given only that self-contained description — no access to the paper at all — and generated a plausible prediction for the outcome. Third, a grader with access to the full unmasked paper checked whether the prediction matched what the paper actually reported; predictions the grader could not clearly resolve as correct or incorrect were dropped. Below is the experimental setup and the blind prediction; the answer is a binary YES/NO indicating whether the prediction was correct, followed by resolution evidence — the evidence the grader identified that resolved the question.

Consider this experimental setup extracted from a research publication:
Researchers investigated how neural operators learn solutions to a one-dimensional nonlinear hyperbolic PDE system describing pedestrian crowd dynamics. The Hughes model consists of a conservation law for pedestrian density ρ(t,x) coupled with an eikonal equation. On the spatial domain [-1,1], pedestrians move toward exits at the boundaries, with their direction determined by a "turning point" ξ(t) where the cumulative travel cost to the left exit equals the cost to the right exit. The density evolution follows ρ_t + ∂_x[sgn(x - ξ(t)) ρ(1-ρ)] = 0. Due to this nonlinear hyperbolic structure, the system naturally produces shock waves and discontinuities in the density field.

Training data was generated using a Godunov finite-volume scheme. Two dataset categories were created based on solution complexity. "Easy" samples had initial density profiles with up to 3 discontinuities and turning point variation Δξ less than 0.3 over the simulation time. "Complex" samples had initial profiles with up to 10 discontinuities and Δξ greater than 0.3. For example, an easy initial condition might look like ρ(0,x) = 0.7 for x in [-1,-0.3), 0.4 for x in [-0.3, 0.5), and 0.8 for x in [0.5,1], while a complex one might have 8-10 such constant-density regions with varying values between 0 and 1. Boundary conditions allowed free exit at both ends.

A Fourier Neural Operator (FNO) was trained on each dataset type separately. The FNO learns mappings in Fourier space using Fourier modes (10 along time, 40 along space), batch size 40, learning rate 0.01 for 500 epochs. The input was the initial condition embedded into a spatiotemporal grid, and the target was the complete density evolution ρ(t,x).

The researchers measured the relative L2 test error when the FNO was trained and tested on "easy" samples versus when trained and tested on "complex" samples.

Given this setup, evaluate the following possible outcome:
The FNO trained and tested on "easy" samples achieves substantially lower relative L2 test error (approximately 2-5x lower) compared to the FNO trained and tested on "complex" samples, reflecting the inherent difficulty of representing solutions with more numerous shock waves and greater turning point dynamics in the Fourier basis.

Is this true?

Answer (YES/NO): NO